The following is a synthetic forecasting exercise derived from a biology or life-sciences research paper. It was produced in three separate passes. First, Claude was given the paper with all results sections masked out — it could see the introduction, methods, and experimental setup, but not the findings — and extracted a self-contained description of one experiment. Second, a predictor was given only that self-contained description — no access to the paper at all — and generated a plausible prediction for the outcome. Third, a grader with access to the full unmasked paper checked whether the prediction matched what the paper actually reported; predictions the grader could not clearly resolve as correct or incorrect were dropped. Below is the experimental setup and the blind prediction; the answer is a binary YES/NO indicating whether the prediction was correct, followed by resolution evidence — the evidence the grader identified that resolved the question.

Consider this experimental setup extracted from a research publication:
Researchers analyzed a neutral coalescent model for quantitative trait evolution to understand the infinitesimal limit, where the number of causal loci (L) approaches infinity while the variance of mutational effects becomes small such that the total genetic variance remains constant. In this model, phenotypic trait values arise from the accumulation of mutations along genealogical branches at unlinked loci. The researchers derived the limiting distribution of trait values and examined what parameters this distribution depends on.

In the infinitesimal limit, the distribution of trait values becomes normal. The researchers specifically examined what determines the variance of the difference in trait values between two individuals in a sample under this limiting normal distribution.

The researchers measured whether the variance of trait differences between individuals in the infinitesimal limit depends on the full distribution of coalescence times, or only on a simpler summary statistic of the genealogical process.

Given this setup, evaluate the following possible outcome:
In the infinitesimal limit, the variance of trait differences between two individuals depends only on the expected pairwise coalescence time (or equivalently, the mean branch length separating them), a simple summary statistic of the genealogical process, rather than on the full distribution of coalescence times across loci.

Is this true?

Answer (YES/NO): YES